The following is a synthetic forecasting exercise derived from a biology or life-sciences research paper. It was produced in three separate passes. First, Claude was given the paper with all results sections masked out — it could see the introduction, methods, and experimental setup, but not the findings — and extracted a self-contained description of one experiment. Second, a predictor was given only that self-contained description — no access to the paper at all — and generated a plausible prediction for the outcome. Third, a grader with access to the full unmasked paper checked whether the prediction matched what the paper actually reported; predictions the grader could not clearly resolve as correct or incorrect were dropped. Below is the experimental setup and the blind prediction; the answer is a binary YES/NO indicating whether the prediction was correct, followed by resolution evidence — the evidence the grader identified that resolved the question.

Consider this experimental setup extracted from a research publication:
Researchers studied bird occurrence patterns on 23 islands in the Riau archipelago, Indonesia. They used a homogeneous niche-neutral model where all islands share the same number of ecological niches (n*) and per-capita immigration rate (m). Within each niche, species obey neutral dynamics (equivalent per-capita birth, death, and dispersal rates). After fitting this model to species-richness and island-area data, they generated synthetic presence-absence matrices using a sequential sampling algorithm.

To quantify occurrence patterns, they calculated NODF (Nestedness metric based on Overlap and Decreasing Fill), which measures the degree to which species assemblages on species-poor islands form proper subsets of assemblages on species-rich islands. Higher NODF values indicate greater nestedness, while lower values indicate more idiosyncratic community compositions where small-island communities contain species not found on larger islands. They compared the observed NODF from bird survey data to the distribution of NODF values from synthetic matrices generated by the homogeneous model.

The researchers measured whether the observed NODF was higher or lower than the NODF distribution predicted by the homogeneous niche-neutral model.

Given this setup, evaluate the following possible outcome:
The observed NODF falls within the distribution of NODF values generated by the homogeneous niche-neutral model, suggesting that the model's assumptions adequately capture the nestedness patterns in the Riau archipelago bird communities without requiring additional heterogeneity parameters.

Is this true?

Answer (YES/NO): NO